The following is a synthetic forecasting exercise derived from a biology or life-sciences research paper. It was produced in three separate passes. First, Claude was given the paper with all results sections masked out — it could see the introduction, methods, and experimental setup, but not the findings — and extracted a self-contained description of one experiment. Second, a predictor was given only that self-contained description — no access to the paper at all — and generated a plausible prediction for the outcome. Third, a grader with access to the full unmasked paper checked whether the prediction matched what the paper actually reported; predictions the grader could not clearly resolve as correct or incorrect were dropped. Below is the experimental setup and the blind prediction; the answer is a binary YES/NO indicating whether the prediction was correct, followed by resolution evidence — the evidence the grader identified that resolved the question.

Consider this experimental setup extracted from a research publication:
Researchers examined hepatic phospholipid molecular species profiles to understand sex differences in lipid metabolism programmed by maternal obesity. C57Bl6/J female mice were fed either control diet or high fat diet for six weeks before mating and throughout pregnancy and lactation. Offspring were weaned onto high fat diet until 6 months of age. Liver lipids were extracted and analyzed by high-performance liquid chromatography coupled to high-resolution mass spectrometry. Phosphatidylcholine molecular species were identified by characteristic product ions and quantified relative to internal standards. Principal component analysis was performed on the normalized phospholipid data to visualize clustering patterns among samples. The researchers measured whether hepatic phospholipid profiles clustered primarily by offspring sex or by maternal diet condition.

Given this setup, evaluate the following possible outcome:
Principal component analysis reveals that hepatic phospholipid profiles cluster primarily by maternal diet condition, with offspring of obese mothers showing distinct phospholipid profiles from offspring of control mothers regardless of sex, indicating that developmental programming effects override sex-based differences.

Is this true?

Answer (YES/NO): NO